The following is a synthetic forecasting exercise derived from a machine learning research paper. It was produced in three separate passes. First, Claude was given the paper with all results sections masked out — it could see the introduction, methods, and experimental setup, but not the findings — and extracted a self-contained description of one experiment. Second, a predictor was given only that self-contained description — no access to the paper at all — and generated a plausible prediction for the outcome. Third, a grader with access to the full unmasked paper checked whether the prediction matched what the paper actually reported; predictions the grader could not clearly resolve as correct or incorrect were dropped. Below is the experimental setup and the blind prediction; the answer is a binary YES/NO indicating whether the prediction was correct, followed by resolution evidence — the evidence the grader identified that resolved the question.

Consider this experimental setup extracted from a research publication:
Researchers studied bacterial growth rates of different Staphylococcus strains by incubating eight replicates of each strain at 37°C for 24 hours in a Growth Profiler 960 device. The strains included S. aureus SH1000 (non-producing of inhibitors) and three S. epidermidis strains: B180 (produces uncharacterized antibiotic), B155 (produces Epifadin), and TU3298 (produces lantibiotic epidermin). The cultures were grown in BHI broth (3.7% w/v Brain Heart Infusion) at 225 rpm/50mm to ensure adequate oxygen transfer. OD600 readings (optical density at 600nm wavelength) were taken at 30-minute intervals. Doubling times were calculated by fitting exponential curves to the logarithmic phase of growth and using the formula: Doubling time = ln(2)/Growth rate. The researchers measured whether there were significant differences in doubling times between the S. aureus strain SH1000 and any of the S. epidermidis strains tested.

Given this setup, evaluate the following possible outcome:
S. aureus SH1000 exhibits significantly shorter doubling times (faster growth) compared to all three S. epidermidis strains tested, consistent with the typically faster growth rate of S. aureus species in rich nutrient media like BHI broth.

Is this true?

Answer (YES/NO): NO